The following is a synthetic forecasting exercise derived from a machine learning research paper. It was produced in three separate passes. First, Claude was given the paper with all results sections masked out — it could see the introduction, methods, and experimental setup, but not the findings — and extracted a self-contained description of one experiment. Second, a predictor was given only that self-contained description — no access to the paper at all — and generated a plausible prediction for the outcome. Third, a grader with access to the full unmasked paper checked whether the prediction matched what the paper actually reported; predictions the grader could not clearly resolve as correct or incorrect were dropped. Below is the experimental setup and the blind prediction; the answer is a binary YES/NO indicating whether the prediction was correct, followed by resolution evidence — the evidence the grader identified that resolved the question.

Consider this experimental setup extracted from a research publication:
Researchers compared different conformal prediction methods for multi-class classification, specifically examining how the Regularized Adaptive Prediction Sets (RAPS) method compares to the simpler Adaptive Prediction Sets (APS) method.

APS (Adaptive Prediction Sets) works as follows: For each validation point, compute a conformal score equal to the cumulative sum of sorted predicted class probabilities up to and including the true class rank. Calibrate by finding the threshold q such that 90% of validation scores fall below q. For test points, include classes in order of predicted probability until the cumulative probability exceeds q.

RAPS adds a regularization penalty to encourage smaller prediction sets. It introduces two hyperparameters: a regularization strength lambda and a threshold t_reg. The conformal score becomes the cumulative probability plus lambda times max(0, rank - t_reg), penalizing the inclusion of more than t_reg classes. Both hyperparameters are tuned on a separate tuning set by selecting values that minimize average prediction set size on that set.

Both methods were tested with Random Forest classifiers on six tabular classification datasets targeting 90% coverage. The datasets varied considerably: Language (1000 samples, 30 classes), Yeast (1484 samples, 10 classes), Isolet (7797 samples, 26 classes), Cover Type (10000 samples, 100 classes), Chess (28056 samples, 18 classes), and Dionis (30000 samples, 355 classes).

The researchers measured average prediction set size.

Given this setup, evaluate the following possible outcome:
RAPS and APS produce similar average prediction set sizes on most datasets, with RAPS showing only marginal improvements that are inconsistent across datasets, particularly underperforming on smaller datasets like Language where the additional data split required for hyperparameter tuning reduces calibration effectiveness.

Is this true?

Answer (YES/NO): NO